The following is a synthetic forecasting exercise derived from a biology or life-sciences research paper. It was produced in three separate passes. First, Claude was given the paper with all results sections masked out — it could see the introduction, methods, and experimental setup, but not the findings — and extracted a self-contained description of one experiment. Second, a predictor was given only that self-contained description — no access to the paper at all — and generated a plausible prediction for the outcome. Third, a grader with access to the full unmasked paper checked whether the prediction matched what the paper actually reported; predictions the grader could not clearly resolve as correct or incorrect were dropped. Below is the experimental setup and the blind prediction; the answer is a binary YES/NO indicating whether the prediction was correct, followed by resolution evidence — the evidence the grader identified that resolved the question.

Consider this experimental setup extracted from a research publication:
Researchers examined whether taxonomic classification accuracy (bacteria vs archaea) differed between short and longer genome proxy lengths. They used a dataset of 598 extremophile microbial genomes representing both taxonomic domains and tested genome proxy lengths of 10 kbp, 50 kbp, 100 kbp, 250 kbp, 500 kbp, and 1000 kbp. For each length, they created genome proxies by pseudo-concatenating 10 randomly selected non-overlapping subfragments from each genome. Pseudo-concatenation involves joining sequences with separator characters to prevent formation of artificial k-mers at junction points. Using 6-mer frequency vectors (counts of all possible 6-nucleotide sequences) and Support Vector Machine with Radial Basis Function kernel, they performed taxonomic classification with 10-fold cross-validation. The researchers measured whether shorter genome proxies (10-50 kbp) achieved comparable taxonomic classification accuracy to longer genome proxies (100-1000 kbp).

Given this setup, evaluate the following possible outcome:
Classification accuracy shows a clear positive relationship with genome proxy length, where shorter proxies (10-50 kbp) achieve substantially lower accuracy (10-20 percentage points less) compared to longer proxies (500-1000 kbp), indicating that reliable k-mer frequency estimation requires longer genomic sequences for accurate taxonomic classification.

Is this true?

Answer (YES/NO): NO